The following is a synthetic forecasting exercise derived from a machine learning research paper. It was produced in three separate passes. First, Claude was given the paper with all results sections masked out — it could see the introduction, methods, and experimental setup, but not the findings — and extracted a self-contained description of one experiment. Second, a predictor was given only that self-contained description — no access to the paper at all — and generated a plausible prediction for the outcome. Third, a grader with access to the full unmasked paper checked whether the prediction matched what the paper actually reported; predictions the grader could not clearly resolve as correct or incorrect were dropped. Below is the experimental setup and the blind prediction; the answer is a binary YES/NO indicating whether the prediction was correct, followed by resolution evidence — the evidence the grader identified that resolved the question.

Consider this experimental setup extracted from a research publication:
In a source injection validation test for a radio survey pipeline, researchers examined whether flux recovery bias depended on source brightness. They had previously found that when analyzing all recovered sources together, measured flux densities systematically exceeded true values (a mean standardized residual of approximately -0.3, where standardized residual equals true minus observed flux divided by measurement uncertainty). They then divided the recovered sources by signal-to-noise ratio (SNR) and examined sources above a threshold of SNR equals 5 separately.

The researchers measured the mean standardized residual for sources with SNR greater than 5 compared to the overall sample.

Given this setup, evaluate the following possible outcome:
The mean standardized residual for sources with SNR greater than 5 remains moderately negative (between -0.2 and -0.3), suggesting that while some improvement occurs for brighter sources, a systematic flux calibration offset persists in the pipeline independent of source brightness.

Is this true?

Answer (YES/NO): NO